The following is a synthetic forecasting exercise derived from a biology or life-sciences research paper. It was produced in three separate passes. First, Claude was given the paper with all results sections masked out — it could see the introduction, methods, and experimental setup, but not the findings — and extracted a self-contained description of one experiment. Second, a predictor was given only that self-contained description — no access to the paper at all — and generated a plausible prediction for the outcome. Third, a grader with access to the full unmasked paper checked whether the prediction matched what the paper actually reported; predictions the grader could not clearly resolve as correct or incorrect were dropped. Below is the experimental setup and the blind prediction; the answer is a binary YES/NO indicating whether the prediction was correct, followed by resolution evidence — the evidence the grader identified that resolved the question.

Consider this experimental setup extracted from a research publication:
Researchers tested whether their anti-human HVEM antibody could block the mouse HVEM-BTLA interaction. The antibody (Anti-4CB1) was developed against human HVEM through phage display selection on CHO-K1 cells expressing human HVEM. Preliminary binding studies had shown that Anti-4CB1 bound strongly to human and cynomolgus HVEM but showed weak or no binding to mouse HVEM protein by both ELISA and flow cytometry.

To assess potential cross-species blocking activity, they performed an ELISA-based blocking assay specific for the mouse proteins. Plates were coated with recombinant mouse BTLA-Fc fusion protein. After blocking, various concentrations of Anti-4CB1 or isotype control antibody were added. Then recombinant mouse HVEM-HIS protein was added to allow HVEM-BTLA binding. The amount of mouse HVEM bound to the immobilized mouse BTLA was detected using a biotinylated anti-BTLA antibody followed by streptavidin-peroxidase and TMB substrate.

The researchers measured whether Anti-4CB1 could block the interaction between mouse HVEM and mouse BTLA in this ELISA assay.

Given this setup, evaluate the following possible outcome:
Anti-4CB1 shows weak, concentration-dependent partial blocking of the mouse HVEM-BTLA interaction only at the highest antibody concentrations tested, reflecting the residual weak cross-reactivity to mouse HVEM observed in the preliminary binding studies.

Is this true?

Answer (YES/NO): NO